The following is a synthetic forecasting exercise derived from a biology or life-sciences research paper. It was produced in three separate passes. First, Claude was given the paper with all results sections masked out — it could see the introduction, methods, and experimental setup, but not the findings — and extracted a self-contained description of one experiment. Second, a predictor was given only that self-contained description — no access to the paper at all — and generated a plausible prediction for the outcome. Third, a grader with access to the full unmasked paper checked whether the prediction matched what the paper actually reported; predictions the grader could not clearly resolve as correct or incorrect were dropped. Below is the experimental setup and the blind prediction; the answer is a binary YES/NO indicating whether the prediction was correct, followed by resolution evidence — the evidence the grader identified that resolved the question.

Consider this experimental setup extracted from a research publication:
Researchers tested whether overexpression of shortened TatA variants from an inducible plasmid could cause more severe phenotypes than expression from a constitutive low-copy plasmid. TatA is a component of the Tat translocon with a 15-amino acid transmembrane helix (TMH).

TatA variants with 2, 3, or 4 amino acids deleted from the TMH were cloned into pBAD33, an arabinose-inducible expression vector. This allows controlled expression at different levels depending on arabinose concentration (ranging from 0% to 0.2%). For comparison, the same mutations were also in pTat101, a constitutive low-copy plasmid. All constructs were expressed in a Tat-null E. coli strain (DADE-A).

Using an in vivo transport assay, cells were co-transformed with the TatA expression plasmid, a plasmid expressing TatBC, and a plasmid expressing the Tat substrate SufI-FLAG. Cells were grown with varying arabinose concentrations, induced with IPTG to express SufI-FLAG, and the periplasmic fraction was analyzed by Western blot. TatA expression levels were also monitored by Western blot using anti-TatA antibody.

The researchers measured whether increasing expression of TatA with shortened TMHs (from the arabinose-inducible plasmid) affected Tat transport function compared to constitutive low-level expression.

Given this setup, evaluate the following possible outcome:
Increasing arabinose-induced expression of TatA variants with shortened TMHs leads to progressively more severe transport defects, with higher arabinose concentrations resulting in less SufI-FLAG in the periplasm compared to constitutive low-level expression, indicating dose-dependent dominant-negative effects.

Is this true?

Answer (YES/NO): NO